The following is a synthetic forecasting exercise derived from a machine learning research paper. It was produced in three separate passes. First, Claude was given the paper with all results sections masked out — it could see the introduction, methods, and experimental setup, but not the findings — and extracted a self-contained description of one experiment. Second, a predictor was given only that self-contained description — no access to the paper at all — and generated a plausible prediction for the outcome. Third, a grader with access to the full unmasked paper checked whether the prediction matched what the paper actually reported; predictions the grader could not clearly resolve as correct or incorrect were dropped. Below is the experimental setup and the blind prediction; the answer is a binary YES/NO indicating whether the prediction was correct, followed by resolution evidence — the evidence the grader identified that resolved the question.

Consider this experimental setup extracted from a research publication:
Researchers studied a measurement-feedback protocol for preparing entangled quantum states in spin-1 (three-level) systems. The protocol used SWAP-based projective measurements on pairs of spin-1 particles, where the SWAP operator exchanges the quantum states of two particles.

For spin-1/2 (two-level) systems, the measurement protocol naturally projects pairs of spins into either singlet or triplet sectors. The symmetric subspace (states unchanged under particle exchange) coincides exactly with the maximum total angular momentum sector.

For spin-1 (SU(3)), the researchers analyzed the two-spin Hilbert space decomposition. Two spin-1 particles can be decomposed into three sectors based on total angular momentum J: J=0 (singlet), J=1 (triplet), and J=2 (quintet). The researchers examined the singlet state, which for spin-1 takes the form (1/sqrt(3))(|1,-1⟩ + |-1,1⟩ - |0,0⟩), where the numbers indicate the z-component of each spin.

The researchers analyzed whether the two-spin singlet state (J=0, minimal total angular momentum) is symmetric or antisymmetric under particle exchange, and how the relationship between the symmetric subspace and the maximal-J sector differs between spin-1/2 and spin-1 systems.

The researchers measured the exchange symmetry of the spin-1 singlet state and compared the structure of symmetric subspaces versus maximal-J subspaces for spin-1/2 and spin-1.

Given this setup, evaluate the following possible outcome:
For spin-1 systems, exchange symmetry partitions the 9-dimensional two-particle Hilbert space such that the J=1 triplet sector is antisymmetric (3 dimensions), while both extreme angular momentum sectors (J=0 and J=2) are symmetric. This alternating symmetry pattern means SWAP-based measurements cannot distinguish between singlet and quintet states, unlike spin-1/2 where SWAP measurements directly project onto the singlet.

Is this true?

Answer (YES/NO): NO